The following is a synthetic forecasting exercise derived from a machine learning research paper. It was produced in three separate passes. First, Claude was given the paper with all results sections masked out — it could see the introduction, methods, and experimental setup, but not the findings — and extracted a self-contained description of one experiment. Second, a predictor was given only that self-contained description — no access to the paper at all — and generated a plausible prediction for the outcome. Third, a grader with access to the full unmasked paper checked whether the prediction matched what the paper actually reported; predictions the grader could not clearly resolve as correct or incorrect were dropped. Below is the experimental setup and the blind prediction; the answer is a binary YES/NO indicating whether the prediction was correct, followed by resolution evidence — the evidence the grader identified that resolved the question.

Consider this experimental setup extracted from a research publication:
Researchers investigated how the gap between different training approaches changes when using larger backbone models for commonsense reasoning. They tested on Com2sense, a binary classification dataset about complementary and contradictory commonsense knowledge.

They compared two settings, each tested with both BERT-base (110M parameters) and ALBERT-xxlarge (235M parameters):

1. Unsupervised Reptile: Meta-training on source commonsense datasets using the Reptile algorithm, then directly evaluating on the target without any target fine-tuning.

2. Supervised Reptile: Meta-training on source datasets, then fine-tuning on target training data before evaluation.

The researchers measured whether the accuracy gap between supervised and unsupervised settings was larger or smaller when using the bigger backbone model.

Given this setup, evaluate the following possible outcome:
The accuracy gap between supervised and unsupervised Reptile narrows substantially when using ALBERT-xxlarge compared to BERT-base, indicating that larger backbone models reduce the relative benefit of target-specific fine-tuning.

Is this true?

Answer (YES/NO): NO